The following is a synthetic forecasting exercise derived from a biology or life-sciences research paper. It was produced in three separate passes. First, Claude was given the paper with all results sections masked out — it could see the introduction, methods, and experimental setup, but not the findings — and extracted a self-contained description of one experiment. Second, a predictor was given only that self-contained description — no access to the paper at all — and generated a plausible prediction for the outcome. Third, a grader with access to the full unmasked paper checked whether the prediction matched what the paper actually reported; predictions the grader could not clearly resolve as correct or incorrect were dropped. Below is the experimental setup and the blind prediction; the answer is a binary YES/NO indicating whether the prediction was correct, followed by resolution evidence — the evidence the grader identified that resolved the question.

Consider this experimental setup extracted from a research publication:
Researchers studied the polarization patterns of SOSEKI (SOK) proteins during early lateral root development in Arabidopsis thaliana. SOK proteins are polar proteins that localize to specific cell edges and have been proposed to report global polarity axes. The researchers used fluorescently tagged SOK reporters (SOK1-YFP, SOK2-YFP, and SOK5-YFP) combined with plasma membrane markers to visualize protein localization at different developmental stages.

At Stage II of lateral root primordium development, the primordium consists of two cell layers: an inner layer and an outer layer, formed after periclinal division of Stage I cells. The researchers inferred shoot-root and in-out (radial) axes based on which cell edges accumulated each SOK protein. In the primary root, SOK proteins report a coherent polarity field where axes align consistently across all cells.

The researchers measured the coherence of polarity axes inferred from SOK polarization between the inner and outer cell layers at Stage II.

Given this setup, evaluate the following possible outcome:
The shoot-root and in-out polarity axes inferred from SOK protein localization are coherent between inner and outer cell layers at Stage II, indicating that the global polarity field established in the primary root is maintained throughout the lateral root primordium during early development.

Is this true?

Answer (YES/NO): NO